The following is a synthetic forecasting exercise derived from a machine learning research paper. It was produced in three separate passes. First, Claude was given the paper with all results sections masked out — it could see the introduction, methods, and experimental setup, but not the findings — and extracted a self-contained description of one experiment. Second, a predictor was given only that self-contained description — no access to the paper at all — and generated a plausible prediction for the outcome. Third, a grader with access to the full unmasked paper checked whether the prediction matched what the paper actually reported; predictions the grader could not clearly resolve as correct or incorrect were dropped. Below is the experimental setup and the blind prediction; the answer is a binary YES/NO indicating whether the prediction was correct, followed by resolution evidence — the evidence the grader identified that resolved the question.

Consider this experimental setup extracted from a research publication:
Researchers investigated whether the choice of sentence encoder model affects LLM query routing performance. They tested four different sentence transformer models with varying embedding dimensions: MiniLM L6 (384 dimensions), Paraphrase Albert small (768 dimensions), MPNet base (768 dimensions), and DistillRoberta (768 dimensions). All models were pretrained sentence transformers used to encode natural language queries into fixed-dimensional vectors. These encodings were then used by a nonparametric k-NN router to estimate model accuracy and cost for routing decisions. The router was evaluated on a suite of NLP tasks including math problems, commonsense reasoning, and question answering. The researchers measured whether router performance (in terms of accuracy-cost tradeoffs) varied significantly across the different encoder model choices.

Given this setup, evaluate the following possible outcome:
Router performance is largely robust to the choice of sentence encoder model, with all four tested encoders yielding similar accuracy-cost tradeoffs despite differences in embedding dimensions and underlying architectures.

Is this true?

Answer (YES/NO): YES